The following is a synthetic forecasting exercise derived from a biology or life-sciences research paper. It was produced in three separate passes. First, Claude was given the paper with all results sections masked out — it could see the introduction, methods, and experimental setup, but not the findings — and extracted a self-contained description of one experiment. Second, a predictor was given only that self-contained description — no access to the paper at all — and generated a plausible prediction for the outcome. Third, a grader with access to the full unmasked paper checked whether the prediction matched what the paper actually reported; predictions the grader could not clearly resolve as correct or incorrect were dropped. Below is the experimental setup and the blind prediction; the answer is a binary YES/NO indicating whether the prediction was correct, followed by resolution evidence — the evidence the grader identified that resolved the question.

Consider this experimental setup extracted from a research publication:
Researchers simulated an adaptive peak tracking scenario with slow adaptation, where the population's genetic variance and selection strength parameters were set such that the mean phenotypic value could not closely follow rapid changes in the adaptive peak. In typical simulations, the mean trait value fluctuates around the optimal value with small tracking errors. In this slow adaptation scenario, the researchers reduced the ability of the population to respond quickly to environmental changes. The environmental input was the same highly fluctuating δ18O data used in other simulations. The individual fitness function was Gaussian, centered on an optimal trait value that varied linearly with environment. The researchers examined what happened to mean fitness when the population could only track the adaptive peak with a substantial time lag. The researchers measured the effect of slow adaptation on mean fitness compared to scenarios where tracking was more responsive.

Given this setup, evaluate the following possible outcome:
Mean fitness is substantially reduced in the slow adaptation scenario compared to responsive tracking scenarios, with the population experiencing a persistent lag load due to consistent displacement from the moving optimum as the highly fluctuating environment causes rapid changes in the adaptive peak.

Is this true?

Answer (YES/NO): NO